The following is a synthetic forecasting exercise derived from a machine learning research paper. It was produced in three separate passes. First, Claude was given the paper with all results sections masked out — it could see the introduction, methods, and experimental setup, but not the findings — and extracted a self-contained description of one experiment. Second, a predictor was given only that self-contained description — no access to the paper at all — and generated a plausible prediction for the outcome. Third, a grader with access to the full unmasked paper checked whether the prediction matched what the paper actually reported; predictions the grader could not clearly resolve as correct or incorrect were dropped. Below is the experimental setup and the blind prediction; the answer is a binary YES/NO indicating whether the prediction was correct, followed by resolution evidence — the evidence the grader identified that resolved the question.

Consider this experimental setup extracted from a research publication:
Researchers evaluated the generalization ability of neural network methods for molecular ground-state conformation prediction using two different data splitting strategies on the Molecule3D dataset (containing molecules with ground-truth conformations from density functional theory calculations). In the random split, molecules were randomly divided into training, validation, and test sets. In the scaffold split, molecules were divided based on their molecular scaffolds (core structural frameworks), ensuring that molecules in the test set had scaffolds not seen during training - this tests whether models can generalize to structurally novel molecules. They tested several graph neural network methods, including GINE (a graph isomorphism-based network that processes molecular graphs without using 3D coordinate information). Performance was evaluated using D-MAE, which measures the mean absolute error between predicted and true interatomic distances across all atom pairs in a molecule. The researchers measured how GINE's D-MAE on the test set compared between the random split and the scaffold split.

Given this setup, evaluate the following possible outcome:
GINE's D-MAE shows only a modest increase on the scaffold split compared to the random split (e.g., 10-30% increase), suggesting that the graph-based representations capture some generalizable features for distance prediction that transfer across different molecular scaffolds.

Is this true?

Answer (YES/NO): NO